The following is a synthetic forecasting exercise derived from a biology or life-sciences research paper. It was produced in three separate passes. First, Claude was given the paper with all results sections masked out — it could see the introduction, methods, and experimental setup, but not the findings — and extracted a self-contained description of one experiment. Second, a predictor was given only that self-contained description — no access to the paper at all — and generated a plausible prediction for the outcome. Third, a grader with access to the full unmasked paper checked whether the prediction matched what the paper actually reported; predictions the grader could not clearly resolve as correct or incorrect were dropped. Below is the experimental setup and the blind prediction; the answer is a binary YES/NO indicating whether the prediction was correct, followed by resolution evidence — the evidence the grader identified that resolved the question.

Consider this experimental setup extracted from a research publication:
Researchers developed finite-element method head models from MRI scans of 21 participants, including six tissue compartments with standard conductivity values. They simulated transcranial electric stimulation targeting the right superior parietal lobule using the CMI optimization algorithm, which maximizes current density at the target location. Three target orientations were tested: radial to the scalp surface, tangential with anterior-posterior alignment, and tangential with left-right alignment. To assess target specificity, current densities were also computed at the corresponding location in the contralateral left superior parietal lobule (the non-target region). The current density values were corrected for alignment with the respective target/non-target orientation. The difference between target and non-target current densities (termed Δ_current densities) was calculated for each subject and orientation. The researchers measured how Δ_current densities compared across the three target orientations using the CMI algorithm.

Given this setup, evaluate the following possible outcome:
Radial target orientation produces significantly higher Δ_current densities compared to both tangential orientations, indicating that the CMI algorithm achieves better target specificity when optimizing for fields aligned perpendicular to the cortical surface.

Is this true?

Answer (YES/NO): NO